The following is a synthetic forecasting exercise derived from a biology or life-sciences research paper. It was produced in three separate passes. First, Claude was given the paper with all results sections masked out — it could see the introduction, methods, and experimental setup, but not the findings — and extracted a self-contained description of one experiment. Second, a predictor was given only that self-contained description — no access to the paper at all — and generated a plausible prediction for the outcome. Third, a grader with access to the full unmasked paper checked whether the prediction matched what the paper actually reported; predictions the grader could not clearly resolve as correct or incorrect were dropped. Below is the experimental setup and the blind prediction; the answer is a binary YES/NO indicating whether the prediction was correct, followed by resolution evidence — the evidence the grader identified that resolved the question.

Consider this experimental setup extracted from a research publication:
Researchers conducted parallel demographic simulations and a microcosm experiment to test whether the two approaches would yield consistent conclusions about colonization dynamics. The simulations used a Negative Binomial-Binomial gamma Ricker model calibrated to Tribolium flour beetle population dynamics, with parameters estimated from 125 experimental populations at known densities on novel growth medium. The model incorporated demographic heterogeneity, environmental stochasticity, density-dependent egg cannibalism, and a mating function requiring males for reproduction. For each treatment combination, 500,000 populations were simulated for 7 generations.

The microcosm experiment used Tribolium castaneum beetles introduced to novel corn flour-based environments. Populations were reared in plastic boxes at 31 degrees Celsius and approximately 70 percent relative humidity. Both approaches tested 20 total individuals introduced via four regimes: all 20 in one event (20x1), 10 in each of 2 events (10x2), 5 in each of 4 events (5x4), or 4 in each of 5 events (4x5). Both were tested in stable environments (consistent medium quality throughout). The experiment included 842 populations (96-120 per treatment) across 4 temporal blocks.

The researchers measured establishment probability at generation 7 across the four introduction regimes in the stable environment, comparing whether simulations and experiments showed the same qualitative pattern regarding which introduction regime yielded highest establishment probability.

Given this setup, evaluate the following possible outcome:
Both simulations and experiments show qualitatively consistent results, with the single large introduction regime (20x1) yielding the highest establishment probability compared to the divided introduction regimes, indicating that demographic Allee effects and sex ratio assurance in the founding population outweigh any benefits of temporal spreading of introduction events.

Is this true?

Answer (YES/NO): NO